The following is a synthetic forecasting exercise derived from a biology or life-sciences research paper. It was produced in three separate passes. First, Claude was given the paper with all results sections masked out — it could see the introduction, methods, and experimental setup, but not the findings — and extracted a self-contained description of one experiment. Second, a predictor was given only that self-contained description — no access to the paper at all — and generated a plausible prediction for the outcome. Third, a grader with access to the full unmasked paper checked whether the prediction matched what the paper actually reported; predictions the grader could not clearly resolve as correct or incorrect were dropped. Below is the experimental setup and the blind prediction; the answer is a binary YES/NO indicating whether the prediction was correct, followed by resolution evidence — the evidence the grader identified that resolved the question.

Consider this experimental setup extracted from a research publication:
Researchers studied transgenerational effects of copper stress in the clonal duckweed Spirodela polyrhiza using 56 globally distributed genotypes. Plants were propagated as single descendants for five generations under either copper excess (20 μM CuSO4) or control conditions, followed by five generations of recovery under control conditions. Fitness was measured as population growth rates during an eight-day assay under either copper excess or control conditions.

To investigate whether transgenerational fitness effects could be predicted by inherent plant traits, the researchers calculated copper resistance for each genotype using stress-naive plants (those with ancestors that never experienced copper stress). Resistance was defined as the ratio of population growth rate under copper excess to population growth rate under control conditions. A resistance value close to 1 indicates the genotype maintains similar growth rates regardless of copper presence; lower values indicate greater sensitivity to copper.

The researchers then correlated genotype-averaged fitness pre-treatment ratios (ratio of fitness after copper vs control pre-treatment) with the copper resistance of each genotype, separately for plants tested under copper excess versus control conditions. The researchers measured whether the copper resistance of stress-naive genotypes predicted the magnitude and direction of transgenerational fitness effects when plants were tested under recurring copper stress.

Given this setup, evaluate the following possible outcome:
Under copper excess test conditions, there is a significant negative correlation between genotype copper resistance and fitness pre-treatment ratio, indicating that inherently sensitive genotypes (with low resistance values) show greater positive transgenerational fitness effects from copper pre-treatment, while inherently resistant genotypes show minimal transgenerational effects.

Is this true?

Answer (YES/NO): YES